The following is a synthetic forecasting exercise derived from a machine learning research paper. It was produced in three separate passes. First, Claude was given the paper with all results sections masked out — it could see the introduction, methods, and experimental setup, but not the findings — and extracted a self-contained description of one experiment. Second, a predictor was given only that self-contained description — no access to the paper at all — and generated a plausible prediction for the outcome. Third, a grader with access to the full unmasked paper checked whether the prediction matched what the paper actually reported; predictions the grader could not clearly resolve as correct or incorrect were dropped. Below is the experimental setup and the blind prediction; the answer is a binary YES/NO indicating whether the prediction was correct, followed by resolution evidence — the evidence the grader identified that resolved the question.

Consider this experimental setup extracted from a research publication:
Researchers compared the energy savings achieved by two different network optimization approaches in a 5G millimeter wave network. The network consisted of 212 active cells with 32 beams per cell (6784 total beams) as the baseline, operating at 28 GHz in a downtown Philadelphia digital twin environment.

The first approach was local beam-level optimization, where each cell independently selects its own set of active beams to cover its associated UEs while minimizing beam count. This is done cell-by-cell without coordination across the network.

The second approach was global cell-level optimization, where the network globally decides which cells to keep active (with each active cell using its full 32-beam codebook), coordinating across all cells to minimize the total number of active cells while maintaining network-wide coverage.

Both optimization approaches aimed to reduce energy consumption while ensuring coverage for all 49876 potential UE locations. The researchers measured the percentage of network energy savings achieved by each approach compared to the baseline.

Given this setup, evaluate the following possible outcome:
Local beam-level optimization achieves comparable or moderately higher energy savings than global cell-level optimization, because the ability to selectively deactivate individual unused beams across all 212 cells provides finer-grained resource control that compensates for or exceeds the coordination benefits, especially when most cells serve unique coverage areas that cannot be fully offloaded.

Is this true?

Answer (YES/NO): YES